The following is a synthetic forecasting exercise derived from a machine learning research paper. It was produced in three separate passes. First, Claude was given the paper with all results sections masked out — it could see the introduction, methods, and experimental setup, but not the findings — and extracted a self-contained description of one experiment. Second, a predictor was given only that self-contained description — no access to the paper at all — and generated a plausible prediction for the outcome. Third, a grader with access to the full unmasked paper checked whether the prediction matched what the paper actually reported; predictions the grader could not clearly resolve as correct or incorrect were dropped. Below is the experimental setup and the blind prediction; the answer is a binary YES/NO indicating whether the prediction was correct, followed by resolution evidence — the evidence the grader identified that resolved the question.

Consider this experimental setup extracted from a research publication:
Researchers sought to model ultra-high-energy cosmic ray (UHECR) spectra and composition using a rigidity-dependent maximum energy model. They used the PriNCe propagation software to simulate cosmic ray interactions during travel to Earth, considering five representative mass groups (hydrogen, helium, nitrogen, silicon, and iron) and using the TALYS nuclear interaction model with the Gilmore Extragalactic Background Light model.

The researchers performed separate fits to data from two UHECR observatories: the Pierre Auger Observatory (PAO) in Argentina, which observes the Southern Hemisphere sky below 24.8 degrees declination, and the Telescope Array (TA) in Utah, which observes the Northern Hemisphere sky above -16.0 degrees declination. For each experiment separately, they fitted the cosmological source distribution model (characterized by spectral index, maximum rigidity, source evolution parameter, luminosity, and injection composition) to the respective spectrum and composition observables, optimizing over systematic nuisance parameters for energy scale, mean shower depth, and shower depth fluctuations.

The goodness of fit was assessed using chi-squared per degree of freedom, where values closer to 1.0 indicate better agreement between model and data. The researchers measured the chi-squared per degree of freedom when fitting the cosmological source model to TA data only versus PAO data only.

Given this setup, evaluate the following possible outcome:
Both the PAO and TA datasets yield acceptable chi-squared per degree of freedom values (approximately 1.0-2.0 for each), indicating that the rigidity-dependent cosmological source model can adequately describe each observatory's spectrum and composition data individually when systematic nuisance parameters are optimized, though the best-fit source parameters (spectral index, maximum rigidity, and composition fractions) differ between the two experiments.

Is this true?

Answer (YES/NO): YES